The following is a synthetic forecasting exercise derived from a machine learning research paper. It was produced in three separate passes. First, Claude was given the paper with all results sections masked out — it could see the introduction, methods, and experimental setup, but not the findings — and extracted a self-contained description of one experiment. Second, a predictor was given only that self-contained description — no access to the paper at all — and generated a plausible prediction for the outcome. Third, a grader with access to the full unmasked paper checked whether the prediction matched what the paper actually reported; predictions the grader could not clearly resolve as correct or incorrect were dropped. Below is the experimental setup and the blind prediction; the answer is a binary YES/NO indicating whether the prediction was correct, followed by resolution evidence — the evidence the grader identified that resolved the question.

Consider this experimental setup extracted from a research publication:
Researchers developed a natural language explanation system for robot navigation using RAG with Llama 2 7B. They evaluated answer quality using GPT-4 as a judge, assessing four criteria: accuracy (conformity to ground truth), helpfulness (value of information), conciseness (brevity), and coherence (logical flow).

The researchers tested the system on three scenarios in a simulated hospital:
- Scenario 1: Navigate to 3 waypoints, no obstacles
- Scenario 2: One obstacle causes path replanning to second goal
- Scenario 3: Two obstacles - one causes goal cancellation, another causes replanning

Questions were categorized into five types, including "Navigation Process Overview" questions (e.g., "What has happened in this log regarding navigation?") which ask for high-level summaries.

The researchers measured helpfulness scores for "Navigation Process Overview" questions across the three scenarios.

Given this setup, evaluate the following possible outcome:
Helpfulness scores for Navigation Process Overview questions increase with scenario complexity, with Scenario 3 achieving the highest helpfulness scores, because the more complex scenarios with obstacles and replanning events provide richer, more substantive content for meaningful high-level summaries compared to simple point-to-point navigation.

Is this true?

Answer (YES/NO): NO